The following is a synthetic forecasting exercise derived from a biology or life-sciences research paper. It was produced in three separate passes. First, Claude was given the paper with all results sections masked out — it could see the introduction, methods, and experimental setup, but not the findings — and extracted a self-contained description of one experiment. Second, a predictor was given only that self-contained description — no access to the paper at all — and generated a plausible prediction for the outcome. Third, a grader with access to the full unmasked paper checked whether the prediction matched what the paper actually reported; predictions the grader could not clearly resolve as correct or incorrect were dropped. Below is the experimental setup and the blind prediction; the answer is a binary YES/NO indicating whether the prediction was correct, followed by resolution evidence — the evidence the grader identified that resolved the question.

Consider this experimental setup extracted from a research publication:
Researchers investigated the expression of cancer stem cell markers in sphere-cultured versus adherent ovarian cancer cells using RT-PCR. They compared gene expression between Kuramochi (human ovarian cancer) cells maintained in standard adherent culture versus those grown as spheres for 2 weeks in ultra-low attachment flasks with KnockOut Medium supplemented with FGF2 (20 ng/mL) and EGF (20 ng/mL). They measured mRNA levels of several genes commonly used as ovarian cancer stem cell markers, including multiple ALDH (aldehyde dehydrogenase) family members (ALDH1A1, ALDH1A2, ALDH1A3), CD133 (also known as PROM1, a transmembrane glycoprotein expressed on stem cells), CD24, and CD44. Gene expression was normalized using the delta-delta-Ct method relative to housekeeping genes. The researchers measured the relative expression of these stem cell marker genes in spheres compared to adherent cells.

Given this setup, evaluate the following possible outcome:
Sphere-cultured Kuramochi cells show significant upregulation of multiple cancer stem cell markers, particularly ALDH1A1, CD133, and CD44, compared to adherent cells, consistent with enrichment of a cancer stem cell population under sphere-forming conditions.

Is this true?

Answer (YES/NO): NO